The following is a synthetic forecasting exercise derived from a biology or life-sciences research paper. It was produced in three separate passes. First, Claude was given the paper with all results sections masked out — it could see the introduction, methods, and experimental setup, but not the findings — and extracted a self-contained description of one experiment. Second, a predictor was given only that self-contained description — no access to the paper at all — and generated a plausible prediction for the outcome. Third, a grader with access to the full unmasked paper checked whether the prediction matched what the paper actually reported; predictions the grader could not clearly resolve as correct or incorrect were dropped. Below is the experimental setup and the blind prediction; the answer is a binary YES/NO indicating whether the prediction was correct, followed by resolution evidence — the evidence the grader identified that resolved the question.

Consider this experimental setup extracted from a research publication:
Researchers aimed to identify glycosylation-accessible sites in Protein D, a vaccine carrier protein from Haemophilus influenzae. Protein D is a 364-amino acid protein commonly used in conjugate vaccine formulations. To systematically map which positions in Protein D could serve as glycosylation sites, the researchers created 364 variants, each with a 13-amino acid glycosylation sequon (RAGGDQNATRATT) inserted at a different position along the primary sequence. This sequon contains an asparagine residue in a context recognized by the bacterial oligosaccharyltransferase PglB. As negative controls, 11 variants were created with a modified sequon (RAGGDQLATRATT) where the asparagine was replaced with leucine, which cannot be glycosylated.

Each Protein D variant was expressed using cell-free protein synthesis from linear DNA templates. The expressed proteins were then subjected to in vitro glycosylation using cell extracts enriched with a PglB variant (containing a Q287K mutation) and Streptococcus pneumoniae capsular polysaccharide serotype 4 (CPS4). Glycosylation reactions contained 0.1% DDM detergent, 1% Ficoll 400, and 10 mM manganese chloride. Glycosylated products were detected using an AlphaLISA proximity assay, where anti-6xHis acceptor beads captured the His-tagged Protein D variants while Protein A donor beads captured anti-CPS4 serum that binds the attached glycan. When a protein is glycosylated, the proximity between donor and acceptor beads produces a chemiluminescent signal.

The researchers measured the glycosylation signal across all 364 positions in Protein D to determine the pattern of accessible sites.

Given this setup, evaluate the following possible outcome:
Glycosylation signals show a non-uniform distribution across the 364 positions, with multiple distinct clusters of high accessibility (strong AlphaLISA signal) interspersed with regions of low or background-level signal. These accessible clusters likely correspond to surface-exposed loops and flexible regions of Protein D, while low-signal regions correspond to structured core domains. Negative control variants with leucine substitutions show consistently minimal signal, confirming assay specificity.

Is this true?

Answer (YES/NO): YES